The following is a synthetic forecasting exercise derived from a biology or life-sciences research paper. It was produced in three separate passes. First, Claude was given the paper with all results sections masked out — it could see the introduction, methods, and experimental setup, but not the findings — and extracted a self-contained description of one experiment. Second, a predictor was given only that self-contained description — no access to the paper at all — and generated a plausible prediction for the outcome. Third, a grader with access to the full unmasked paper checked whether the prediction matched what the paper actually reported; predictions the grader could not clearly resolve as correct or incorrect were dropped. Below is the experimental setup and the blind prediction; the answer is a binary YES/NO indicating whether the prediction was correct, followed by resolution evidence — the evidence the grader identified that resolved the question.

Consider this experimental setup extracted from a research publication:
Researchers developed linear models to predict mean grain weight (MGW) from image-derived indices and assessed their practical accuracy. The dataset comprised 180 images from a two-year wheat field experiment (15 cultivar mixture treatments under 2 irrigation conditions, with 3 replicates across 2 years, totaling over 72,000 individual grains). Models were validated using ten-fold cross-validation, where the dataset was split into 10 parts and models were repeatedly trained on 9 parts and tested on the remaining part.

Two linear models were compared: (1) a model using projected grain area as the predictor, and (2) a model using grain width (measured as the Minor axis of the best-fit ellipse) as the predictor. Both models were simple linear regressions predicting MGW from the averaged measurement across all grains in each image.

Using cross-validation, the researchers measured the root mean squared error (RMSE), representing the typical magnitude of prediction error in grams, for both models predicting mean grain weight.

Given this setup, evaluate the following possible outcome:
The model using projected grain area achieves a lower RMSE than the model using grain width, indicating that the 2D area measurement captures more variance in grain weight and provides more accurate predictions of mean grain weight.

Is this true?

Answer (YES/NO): NO